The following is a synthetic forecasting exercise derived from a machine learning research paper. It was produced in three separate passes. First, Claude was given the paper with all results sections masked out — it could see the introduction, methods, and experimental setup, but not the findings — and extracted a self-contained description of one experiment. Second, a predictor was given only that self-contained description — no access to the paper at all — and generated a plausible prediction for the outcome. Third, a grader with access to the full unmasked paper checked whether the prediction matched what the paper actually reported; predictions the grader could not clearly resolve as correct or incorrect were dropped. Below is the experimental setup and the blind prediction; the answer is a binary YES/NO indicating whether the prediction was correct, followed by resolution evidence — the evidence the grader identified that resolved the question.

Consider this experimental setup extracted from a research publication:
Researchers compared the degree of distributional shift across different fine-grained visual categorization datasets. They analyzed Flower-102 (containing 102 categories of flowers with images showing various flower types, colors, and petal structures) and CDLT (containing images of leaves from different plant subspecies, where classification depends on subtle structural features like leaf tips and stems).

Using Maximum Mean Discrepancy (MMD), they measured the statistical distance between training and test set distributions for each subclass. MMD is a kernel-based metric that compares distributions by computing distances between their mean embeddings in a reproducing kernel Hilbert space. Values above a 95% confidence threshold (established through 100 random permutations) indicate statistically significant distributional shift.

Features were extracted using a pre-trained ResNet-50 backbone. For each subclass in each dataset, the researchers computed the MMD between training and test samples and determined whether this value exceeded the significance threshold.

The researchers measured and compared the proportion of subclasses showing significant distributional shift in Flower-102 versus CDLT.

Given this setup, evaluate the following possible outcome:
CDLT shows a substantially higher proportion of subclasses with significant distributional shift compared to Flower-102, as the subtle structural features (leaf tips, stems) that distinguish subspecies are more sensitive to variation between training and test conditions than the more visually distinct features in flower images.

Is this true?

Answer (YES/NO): YES